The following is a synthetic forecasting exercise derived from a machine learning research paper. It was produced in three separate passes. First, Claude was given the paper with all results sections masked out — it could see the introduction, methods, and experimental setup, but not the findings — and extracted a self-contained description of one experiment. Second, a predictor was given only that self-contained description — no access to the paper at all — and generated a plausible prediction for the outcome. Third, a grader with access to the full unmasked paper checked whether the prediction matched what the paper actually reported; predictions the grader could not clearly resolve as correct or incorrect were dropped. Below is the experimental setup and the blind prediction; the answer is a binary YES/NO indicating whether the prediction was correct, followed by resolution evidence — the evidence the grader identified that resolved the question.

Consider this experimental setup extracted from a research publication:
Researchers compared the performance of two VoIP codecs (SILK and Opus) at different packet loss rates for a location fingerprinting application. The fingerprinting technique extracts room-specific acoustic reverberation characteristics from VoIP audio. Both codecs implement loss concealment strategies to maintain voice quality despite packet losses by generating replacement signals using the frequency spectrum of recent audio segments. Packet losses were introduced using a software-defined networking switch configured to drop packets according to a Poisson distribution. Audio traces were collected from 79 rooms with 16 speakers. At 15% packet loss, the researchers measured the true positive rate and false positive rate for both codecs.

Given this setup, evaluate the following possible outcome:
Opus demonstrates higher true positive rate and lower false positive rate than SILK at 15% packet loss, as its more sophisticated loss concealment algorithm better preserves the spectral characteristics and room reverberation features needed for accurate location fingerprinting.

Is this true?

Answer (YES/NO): YES